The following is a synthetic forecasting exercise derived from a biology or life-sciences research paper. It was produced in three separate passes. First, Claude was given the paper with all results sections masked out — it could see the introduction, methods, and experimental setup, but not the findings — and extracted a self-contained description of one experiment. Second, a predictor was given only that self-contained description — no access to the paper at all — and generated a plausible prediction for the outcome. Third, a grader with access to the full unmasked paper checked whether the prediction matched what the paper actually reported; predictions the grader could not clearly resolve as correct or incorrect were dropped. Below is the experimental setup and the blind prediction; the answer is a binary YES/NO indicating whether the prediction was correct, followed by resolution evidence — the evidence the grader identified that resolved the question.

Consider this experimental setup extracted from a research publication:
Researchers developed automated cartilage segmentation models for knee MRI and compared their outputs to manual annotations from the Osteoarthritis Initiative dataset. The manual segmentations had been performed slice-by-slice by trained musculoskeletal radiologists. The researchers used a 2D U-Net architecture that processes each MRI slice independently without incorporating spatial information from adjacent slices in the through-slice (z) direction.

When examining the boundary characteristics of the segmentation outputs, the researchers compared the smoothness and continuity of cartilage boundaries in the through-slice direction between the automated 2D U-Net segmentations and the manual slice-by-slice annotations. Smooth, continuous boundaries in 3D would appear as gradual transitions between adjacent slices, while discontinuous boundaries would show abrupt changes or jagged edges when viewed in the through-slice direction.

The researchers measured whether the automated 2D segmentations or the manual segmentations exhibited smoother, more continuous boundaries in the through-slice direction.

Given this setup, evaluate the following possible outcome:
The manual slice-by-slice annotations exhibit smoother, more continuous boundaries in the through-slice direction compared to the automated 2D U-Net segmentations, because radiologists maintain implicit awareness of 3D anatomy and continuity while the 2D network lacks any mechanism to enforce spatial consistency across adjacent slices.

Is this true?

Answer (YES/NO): NO